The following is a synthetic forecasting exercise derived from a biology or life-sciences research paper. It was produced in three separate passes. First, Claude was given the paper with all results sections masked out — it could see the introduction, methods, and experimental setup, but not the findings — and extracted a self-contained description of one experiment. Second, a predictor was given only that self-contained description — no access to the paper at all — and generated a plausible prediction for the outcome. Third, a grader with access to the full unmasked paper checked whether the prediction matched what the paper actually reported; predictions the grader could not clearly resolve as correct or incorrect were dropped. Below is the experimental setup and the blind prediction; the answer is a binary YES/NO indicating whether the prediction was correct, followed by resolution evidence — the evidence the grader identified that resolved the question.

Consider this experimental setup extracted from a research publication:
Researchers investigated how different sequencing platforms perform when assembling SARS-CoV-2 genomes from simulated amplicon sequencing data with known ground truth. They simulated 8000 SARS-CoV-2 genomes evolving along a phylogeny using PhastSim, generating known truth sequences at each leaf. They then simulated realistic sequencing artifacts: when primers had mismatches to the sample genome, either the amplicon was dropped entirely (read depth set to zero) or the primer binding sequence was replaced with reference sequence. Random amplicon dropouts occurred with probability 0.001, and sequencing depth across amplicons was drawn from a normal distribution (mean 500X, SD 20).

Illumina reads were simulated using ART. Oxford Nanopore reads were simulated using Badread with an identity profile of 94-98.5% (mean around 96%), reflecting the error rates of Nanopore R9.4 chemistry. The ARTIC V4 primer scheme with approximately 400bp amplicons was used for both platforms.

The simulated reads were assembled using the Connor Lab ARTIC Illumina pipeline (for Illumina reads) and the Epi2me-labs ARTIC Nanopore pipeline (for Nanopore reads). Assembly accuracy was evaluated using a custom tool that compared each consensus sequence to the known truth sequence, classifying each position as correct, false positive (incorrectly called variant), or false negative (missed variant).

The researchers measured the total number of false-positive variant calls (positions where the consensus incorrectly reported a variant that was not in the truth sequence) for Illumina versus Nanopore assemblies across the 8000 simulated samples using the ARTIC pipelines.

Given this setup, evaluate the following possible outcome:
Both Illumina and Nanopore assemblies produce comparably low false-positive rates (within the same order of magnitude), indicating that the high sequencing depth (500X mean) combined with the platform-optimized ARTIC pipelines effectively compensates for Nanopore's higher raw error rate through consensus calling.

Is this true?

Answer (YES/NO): YES